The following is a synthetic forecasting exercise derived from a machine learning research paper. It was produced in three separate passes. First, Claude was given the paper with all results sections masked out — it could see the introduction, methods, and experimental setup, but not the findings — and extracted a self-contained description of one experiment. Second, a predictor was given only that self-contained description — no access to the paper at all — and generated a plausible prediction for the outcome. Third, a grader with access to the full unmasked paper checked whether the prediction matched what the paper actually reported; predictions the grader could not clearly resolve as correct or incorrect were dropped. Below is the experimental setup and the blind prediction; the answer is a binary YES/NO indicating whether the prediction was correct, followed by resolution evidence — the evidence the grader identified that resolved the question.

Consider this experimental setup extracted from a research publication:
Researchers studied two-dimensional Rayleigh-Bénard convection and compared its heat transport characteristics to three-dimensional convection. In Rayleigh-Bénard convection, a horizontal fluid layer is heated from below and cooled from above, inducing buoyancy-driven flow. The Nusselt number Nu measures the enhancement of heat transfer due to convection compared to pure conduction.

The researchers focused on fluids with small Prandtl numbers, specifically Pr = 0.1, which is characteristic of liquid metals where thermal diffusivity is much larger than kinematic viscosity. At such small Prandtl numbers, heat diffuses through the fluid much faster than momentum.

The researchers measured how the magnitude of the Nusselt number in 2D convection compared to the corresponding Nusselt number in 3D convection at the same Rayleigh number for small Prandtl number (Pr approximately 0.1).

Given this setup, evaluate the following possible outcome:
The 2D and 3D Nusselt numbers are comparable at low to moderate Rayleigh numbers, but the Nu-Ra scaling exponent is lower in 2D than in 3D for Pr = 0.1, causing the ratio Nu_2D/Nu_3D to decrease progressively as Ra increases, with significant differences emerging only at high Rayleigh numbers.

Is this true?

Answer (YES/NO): NO